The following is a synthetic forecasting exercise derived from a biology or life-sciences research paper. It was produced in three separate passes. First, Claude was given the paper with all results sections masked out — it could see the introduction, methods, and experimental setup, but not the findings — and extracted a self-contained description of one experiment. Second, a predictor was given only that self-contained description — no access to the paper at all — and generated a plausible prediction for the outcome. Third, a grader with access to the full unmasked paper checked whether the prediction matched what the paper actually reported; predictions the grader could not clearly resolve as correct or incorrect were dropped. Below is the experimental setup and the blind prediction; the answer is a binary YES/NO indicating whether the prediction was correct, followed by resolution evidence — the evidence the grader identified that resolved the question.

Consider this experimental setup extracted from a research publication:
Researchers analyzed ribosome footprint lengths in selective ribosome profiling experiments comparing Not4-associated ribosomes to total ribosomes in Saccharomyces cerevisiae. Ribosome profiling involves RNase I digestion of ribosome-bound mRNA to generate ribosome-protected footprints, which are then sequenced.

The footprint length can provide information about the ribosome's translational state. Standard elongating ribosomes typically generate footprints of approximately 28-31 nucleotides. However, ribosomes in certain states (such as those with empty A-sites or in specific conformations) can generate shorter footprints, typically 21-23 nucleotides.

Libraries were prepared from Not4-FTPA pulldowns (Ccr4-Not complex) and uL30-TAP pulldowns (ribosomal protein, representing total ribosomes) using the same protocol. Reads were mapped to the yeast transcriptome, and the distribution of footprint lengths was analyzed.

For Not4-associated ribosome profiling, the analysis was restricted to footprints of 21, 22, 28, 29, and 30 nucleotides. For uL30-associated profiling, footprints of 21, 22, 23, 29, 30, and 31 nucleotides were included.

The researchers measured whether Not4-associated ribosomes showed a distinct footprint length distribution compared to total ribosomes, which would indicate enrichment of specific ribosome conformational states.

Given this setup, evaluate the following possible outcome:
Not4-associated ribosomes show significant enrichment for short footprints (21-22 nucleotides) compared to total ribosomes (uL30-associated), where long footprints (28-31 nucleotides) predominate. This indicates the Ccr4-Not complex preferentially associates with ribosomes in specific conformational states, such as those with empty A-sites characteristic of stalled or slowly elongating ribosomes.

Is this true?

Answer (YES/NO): YES